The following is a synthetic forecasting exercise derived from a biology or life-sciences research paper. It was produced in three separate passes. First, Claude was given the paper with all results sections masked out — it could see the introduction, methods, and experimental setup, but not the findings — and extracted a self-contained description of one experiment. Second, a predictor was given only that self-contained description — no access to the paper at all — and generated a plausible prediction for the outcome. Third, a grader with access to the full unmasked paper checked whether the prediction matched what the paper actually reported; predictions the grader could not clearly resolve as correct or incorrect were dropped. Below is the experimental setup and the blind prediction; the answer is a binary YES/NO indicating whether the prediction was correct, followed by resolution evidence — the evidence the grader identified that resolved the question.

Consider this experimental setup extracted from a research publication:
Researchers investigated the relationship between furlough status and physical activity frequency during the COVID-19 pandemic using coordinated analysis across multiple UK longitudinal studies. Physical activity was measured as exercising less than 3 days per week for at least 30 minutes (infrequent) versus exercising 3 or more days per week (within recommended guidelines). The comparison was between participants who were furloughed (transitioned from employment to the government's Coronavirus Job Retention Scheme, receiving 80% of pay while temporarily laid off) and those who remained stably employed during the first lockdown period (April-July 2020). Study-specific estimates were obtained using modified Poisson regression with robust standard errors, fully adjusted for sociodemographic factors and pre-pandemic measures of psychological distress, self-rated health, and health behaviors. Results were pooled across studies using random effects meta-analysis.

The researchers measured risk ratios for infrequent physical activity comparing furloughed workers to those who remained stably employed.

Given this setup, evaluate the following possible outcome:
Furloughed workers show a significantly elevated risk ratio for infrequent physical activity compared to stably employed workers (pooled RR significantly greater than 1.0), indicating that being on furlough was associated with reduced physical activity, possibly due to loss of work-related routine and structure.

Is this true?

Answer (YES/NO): NO